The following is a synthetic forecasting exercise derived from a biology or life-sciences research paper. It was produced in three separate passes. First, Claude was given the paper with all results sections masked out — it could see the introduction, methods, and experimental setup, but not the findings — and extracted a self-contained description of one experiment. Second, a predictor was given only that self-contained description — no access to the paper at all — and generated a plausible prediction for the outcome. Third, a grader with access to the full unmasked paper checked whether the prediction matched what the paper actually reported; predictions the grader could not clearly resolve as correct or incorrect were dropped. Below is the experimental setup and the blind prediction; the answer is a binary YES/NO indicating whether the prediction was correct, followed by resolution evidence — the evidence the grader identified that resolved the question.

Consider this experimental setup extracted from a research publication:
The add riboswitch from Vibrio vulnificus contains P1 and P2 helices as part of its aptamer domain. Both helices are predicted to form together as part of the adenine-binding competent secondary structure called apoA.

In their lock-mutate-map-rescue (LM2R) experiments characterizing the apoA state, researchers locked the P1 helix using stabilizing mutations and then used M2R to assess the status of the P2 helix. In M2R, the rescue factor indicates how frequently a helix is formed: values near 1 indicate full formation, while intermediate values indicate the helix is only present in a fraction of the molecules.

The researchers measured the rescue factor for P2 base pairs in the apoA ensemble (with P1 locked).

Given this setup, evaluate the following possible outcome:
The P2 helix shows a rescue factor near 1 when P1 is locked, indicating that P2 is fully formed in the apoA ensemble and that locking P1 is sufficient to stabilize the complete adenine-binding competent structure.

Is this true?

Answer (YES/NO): NO